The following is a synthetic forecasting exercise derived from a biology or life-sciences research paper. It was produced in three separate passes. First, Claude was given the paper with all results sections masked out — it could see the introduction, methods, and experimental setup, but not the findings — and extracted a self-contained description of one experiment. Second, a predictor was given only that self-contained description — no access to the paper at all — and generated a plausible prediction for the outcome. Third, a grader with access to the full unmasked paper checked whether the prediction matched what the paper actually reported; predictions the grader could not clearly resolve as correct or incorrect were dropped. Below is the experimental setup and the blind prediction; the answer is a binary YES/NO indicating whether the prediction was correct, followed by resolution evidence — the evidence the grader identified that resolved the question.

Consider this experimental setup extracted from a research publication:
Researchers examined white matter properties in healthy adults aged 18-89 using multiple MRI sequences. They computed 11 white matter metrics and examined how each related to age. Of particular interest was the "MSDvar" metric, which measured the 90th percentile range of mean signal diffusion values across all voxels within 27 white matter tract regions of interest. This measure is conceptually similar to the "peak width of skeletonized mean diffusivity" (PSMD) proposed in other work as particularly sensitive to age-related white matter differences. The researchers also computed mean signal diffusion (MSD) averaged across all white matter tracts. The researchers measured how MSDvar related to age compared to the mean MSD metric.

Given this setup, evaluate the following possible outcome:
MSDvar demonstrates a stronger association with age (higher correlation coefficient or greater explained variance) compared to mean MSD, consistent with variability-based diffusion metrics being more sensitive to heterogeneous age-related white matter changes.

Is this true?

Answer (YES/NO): NO